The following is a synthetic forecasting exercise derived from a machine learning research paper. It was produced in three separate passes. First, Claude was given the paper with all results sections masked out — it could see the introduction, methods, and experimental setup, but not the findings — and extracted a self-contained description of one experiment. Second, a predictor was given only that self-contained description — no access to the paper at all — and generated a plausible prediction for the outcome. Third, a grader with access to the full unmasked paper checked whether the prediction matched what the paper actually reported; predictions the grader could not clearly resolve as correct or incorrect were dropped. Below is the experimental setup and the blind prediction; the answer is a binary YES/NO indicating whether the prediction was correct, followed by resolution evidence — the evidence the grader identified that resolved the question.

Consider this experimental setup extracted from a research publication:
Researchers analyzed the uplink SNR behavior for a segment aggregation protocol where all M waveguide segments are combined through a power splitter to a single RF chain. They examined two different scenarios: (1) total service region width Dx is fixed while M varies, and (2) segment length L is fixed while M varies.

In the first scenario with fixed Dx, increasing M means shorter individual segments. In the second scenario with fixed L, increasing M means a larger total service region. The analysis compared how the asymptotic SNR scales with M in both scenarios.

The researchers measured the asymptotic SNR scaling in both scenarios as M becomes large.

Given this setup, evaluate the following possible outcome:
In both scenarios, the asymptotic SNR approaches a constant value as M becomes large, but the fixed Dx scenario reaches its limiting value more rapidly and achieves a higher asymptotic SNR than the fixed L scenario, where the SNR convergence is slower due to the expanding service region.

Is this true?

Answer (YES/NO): NO